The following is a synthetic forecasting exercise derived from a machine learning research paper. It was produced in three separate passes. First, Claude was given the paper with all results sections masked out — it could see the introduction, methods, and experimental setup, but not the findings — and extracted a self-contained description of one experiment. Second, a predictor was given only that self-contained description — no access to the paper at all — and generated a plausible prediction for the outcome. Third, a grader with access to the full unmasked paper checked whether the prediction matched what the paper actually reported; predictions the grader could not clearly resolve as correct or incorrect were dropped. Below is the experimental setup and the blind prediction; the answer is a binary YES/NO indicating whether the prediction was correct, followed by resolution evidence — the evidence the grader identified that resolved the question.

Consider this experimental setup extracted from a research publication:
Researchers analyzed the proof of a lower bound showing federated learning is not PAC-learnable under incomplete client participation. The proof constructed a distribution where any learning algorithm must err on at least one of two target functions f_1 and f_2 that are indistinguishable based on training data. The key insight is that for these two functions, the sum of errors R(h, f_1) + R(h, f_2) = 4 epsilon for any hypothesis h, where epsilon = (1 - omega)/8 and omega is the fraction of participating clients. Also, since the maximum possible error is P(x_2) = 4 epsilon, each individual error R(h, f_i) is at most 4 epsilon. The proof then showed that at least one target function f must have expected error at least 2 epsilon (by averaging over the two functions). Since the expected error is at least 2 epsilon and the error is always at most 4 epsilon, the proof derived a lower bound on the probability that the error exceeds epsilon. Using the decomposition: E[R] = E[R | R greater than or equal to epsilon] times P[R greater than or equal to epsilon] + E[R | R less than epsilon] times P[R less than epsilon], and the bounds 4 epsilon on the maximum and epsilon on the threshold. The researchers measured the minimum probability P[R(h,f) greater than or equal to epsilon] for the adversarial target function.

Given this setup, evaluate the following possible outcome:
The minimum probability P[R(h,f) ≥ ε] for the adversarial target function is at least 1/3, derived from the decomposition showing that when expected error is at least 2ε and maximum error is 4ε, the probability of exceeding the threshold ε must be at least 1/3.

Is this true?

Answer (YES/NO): YES